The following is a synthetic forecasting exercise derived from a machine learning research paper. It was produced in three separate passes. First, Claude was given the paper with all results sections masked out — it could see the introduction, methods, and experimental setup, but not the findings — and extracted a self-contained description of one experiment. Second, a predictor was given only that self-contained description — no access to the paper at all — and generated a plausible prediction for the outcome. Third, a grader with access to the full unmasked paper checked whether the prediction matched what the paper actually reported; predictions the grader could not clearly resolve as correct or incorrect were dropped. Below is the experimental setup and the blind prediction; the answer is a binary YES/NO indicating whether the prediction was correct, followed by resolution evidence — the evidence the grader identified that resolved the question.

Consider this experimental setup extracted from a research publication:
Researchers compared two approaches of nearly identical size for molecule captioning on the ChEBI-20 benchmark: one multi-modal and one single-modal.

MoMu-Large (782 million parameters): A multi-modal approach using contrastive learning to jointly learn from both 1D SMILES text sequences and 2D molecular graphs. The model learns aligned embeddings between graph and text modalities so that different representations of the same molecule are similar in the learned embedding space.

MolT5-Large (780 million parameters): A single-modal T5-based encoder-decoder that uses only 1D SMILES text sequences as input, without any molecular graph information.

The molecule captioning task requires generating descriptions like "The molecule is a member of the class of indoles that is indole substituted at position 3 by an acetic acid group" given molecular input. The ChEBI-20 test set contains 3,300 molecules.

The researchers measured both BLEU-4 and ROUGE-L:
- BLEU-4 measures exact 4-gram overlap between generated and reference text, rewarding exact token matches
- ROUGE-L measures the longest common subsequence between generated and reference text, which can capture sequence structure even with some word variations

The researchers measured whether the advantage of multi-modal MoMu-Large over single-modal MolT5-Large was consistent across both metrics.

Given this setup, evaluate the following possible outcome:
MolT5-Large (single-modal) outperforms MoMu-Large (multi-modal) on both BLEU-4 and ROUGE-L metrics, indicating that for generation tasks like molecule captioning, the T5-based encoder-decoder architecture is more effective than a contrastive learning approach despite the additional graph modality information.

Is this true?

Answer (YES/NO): NO